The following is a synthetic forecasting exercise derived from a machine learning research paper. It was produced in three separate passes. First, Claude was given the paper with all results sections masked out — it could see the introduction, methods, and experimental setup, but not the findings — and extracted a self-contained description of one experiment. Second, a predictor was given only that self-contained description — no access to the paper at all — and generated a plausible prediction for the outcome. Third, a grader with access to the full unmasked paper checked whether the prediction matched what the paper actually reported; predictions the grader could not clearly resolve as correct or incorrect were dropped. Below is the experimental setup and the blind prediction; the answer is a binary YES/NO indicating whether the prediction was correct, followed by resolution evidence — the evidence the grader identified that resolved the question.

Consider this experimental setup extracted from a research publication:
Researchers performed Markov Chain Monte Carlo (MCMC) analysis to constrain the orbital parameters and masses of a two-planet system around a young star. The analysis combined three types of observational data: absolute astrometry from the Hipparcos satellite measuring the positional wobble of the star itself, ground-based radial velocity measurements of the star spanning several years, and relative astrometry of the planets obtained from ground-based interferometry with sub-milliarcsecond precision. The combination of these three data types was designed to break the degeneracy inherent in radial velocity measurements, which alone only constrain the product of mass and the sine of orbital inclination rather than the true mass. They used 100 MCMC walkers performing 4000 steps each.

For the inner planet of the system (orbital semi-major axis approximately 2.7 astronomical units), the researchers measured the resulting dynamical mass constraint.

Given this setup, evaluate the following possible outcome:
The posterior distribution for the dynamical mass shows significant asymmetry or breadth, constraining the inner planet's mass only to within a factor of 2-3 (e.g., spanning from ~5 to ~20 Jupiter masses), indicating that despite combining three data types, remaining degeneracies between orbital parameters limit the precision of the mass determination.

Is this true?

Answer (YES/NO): NO